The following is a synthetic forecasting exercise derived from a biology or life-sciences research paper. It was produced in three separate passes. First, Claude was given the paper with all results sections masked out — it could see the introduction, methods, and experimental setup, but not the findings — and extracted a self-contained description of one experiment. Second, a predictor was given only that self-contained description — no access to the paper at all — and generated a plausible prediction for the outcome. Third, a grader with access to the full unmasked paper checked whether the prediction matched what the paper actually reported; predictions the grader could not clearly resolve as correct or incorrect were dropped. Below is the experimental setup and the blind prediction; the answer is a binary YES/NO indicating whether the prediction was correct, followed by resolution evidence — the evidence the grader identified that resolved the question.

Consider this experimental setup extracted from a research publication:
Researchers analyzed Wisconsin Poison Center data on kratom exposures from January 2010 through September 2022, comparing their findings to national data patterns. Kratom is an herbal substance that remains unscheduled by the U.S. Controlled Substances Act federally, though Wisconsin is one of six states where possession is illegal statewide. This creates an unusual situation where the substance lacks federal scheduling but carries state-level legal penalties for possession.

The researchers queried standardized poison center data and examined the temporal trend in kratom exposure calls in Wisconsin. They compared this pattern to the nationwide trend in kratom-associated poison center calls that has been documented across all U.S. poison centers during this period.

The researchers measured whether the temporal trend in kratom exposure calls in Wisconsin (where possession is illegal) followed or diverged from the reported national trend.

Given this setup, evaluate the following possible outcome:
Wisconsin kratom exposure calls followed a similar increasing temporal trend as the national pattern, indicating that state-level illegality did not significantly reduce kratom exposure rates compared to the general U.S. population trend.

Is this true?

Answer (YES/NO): YES